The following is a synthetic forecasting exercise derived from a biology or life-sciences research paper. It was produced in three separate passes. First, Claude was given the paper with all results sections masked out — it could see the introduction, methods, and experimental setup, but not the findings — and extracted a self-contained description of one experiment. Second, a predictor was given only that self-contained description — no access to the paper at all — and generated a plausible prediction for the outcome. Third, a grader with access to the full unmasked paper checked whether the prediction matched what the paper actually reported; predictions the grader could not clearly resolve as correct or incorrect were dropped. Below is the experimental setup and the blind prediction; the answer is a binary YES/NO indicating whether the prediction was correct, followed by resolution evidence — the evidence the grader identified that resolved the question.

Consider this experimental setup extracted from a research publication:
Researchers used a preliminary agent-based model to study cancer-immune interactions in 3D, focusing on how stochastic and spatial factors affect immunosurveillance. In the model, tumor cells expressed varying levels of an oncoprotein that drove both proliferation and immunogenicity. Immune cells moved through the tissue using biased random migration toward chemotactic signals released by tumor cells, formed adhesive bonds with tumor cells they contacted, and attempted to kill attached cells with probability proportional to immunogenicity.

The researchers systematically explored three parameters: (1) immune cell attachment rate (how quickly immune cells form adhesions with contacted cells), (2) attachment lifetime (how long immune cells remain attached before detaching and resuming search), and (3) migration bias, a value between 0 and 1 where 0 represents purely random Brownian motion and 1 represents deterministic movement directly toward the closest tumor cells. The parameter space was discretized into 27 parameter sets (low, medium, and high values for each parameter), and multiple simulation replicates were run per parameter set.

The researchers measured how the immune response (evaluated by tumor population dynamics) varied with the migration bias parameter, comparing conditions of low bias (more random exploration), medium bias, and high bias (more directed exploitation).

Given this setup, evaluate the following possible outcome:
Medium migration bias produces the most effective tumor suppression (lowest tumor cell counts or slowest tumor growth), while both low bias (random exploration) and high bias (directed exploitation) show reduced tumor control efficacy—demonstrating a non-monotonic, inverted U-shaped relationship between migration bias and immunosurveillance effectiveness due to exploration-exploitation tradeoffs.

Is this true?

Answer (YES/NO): NO